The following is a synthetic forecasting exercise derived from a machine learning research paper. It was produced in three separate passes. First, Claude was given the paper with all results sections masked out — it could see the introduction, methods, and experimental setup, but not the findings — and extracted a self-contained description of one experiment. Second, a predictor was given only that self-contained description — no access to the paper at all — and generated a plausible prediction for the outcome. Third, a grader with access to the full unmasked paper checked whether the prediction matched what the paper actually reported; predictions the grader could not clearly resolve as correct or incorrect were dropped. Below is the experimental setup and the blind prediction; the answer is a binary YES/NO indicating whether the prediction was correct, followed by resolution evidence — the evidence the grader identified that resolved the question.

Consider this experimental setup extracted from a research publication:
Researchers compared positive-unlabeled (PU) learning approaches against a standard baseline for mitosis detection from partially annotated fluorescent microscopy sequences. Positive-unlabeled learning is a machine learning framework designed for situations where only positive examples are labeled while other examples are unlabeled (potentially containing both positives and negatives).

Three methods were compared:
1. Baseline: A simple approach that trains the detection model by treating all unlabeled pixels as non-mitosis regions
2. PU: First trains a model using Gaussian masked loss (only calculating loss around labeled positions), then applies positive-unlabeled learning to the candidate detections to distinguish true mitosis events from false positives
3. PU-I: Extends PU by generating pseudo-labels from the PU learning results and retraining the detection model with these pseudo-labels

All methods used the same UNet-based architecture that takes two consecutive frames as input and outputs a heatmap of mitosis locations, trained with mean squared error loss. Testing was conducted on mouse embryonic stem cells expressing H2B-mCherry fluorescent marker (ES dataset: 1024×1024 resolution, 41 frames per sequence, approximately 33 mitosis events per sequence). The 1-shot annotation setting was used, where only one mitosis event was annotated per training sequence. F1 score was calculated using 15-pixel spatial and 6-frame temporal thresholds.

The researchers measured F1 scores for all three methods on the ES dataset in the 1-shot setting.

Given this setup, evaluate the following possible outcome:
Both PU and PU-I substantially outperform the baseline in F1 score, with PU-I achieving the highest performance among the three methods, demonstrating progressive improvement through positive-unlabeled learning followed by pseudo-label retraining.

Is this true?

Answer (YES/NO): NO